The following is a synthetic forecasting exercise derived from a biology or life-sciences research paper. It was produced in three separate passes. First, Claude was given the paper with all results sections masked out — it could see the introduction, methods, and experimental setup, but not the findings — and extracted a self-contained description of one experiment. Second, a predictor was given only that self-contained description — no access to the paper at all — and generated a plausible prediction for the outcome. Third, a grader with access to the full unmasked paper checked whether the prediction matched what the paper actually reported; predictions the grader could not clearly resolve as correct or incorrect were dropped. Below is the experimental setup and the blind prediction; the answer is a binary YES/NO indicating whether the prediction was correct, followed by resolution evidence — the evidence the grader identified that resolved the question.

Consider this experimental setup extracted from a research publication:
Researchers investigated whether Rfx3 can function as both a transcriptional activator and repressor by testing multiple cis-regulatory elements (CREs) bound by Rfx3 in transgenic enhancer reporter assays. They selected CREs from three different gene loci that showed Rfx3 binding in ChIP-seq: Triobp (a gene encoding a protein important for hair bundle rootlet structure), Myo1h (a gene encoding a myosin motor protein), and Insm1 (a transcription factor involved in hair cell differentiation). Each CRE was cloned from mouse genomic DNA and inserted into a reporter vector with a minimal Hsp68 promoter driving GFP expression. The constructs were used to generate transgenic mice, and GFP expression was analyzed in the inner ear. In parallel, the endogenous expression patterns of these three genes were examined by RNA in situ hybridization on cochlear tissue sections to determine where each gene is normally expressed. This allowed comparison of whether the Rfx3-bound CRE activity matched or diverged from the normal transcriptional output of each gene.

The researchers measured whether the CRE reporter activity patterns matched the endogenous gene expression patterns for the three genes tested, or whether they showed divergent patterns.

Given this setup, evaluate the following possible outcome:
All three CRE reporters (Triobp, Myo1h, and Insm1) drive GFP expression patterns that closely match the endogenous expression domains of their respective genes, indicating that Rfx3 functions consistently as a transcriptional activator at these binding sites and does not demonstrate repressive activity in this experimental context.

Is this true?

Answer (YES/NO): NO